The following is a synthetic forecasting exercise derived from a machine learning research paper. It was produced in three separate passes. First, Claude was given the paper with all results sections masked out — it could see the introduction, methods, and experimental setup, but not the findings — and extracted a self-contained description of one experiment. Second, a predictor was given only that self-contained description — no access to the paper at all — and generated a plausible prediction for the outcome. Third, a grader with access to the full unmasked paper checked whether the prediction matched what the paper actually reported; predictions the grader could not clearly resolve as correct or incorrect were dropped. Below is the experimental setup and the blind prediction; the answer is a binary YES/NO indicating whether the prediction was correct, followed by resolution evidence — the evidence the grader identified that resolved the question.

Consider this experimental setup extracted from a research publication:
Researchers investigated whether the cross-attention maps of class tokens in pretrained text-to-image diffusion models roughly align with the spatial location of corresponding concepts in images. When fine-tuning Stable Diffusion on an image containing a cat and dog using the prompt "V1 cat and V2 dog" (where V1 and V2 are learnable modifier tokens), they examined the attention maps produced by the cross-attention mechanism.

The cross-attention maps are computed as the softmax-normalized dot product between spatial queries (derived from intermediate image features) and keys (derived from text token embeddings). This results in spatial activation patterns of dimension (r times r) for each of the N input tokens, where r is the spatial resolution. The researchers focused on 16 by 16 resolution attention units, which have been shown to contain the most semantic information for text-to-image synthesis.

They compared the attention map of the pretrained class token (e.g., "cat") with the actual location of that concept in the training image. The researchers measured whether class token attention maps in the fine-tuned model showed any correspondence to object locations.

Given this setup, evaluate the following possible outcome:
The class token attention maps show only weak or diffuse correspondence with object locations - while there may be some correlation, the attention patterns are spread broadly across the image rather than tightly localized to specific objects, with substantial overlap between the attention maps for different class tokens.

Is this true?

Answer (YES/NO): NO